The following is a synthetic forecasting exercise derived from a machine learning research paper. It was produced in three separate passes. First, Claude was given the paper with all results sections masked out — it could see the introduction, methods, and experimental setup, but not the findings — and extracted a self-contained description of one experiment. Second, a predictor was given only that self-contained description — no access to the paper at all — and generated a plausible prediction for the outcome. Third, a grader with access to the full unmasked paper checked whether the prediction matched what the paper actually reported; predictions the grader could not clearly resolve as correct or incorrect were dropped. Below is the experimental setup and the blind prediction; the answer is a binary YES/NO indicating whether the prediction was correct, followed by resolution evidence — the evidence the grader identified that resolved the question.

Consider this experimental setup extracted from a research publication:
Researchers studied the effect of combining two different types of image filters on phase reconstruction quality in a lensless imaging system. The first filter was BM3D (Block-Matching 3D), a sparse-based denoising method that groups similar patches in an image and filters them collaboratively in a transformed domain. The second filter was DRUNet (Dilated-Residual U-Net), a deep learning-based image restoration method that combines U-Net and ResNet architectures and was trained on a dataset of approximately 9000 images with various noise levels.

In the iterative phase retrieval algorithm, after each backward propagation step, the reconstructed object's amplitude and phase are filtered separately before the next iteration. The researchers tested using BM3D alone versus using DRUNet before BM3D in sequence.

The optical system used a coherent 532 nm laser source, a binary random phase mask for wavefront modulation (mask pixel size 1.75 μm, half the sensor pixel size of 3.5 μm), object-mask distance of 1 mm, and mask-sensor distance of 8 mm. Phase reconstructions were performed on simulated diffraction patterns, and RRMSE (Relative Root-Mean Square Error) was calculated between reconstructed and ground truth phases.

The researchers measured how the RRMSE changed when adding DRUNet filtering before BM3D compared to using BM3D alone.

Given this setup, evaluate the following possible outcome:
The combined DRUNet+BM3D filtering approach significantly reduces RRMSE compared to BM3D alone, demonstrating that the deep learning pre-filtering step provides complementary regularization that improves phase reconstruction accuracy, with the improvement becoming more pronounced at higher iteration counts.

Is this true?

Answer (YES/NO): NO